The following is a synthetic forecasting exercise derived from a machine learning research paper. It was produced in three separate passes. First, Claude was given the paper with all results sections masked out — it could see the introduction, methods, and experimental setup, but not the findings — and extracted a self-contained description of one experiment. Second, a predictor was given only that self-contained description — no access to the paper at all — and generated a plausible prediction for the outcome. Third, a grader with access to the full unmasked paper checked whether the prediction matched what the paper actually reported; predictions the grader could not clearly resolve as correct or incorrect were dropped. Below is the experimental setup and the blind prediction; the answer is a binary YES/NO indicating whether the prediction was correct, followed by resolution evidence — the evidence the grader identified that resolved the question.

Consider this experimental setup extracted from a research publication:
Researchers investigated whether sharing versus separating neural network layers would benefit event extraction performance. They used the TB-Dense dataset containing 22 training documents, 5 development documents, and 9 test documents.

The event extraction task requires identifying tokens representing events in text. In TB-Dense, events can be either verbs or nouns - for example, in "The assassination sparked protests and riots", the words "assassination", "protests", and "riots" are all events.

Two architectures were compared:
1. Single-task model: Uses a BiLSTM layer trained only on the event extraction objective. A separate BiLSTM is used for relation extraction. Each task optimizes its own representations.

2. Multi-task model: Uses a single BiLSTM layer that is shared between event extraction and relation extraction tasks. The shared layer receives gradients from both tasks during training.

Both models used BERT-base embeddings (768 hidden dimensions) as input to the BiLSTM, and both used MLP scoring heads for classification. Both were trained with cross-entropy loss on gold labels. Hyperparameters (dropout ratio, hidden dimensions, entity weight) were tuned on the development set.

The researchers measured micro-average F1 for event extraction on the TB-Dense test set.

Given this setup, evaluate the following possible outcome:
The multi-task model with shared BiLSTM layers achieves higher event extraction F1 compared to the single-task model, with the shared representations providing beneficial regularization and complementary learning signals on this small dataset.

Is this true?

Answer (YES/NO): YES